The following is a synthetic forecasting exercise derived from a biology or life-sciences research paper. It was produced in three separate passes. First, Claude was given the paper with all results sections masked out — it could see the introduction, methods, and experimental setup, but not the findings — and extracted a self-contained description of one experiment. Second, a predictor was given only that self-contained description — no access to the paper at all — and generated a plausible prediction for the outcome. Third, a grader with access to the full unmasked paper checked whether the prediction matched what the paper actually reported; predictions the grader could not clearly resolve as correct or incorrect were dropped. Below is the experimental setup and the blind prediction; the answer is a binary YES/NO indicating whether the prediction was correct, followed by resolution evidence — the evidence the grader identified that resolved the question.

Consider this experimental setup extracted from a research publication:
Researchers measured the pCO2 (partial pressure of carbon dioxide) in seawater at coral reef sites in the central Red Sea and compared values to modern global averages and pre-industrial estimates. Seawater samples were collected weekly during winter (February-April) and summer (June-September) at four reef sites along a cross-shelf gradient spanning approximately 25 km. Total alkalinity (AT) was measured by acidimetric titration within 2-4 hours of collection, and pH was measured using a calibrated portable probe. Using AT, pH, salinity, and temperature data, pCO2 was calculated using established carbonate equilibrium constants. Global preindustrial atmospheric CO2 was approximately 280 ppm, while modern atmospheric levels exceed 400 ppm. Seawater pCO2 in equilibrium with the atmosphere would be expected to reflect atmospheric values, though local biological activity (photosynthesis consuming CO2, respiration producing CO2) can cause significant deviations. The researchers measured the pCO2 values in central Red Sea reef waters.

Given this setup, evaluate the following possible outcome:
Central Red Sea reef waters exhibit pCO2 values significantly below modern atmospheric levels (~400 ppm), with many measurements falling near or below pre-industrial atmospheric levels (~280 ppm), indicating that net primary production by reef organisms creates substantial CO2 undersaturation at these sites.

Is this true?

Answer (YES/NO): NO